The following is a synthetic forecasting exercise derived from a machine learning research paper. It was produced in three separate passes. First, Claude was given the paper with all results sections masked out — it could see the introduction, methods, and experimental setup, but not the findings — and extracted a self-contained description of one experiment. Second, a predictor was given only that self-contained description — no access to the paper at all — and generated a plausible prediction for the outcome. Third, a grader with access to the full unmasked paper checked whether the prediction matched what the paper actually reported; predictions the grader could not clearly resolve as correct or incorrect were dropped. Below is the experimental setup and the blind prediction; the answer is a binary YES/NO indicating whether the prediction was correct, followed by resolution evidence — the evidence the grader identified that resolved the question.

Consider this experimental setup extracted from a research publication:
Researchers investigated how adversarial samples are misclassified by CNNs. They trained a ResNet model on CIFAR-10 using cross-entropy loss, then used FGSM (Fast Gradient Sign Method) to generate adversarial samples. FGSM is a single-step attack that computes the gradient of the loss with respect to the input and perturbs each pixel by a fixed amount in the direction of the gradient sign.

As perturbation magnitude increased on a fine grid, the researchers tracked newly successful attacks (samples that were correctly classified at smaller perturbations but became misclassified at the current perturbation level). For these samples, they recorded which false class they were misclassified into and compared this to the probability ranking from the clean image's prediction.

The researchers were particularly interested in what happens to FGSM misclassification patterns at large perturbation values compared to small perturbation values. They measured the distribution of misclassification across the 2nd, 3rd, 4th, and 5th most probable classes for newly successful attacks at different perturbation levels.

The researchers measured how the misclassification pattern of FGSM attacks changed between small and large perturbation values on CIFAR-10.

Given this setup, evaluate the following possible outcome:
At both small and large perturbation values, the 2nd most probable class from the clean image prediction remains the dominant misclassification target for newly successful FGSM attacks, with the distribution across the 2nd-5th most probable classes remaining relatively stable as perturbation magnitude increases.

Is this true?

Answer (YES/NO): NO